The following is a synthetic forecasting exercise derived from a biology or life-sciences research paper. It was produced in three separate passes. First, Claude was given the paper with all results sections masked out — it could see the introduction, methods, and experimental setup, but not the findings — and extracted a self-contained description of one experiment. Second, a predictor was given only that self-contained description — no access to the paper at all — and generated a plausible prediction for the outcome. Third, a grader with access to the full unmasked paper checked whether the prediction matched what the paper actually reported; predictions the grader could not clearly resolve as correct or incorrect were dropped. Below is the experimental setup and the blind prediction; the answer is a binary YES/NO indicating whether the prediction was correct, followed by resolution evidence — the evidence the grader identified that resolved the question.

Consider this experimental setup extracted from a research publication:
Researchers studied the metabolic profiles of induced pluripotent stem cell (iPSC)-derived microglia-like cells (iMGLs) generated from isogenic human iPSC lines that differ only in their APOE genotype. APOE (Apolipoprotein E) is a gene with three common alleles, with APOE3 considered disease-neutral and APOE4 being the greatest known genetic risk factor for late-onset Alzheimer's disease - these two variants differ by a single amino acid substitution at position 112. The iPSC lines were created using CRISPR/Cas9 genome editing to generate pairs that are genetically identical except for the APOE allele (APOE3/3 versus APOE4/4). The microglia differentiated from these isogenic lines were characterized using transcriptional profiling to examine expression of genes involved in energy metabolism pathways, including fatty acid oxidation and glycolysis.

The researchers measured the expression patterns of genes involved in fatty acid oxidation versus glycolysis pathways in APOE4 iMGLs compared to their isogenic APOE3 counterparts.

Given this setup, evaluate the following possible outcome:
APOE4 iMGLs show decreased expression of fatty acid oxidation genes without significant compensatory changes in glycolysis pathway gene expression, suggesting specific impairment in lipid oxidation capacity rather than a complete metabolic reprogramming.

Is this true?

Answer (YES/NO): NO